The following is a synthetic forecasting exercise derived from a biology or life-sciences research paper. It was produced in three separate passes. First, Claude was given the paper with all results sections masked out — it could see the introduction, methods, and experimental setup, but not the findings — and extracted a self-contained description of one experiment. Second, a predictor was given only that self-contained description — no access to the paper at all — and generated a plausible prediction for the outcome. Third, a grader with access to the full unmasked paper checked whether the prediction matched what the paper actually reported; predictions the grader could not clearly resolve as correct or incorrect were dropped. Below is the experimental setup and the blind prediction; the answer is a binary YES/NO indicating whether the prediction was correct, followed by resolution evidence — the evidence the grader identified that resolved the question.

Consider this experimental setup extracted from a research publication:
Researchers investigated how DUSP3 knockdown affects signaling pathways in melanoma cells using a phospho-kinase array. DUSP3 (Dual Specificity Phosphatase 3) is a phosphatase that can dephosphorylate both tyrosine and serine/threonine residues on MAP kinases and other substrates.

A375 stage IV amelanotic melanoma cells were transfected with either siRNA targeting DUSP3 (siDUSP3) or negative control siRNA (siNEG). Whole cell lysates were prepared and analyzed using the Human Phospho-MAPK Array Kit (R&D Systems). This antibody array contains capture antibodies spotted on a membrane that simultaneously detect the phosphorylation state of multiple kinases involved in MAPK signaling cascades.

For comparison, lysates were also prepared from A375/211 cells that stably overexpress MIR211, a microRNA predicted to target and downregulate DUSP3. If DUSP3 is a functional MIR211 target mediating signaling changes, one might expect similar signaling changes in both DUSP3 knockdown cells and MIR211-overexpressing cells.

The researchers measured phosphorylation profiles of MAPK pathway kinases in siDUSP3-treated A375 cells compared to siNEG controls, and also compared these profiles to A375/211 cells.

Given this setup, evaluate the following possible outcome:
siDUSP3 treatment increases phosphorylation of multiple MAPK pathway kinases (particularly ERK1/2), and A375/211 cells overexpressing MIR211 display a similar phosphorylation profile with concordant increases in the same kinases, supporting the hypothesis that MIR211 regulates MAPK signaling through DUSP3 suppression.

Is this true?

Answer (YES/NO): YES